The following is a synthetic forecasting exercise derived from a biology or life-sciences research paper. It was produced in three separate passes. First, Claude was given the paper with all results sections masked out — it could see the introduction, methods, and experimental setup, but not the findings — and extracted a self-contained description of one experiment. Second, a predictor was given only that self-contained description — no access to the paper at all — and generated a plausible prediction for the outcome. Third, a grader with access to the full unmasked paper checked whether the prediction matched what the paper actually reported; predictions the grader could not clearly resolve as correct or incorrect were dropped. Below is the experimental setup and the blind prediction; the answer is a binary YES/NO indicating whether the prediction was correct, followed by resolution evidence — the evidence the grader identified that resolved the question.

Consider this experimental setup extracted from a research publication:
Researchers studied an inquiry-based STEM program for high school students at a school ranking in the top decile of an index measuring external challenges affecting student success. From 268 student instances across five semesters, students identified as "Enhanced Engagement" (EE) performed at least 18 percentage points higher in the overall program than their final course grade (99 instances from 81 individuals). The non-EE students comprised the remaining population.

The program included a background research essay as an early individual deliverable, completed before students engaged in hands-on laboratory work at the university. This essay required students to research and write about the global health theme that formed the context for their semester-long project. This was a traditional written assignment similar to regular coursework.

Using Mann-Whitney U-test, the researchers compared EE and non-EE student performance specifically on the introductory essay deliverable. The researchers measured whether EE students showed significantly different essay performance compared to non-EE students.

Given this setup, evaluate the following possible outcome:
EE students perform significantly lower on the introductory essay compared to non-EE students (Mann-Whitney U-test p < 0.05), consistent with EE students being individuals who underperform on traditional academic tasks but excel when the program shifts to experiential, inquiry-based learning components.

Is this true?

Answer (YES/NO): NO